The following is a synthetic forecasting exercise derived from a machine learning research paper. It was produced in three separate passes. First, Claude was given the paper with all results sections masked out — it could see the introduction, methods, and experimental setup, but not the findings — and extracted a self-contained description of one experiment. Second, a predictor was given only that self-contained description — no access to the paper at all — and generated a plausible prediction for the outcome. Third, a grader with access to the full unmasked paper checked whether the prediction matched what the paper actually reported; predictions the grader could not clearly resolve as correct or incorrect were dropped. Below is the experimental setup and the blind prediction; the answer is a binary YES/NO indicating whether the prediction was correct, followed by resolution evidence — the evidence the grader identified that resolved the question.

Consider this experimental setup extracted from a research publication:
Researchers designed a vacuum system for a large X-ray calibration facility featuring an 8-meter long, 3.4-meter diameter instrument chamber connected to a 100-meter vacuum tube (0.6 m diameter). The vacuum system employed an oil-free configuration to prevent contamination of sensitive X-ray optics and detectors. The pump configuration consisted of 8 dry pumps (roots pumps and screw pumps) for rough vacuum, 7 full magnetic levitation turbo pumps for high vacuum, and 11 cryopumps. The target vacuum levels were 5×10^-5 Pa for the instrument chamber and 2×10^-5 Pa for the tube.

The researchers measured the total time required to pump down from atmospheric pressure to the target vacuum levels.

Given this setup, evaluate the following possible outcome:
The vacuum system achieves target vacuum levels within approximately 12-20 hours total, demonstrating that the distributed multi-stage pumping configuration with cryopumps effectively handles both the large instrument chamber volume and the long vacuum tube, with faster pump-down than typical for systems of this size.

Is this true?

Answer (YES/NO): NO